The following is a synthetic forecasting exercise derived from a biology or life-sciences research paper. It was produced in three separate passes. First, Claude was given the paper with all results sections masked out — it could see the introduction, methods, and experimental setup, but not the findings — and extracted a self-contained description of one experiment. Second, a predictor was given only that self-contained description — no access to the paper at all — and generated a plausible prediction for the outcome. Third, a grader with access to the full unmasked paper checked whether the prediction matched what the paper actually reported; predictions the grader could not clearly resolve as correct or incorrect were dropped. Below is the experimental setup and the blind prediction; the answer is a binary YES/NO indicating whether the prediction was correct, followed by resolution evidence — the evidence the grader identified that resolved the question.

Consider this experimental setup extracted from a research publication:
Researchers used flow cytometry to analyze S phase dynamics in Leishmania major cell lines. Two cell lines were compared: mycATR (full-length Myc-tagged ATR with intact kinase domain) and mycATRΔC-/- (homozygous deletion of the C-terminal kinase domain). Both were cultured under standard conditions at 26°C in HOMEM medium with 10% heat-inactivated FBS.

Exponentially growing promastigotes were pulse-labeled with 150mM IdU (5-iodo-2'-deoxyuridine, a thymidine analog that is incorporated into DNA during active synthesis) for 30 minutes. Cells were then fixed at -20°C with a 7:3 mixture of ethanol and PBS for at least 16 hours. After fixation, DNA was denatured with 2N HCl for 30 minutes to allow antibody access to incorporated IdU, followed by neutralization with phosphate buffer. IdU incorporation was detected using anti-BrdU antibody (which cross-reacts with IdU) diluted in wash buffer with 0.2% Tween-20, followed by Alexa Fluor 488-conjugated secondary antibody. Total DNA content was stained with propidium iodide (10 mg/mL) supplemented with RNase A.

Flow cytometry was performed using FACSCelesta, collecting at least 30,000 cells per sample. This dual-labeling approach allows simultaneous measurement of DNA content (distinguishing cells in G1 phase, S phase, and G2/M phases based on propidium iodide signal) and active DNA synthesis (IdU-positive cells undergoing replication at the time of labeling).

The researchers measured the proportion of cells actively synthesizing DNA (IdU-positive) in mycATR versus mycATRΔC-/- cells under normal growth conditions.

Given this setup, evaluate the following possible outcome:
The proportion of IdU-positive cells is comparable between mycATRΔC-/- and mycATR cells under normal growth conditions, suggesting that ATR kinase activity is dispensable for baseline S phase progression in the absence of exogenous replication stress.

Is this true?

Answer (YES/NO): YES